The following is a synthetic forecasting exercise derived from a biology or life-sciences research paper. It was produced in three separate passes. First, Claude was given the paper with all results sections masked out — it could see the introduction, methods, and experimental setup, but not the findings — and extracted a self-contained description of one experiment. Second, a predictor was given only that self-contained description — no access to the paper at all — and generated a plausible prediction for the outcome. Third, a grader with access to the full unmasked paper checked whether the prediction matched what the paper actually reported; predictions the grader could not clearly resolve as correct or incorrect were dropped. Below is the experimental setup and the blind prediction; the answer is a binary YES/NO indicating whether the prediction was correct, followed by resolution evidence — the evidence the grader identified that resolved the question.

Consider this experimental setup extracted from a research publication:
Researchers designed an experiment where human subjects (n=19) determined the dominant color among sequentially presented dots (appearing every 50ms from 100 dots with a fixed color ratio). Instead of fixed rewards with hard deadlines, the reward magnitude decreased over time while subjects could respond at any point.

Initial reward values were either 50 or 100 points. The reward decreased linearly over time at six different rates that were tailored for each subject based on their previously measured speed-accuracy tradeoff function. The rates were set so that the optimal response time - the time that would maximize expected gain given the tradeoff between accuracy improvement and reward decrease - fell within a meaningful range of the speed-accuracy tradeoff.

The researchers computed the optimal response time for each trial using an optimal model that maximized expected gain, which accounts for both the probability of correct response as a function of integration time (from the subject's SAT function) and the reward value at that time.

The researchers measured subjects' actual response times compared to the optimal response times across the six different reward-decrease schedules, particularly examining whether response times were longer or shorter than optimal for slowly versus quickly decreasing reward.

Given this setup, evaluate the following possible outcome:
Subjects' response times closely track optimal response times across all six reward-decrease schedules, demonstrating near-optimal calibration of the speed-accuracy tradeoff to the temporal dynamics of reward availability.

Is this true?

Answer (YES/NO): NO